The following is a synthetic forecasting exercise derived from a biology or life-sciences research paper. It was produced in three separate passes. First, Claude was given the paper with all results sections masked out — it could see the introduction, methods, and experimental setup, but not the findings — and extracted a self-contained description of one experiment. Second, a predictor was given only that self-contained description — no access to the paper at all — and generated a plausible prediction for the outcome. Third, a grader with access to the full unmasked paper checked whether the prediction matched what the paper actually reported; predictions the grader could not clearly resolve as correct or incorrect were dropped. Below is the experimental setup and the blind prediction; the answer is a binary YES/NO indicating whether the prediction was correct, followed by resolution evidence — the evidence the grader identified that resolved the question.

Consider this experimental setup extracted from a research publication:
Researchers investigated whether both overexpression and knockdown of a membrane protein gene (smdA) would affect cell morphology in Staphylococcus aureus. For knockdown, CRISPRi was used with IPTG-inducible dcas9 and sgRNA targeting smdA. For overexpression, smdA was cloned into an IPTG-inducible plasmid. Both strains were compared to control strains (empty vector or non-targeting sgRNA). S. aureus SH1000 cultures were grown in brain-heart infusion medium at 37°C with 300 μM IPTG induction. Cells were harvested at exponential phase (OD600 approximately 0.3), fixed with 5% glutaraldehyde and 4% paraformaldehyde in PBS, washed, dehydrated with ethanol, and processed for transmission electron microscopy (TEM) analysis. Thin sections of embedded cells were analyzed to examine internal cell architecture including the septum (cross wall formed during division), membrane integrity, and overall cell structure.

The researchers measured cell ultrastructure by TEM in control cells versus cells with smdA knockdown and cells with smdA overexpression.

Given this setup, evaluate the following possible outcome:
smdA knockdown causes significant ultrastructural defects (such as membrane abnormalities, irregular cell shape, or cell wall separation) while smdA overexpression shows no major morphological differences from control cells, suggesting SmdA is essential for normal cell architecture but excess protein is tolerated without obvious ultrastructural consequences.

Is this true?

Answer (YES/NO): NO